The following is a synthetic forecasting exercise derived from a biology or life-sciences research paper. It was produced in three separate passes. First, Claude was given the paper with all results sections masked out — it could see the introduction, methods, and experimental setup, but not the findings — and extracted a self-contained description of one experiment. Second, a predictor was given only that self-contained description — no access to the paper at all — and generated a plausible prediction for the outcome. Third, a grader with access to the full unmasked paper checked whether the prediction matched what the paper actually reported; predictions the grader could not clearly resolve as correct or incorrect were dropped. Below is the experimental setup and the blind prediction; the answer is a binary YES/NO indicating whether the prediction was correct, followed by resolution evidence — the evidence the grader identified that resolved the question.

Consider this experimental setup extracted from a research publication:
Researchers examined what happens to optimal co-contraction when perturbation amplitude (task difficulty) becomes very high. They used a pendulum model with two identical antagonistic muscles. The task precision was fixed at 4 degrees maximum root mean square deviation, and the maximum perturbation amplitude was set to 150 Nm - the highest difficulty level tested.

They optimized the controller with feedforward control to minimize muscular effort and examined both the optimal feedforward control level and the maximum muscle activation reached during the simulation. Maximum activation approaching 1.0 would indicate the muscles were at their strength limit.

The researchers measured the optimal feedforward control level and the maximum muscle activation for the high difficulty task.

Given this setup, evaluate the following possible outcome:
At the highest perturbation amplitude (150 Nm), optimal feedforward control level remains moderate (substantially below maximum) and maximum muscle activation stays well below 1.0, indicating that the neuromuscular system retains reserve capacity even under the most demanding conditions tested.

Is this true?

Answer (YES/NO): NO